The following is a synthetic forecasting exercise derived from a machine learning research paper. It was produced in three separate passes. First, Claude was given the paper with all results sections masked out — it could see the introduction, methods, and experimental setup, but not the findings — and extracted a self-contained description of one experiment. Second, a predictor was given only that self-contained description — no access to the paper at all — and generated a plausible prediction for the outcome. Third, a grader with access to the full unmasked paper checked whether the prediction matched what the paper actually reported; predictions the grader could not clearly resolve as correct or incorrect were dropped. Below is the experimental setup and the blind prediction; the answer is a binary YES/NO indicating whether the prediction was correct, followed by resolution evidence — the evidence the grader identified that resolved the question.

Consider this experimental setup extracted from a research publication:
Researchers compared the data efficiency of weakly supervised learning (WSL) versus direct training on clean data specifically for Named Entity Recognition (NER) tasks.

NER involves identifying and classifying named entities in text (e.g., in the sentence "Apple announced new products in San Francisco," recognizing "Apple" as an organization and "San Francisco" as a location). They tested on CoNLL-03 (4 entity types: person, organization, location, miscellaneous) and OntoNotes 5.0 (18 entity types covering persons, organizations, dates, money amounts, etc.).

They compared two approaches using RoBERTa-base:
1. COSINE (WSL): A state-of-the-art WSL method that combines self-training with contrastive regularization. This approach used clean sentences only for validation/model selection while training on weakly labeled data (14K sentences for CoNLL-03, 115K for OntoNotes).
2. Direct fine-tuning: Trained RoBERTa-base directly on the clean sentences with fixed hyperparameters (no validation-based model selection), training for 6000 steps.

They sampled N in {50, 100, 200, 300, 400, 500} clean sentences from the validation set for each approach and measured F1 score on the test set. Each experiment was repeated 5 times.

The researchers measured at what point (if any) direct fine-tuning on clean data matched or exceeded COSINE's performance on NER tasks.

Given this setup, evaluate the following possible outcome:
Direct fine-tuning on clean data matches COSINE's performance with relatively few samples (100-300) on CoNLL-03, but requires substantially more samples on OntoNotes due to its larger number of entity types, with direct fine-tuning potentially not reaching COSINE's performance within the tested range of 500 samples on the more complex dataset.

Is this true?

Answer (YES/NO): NO